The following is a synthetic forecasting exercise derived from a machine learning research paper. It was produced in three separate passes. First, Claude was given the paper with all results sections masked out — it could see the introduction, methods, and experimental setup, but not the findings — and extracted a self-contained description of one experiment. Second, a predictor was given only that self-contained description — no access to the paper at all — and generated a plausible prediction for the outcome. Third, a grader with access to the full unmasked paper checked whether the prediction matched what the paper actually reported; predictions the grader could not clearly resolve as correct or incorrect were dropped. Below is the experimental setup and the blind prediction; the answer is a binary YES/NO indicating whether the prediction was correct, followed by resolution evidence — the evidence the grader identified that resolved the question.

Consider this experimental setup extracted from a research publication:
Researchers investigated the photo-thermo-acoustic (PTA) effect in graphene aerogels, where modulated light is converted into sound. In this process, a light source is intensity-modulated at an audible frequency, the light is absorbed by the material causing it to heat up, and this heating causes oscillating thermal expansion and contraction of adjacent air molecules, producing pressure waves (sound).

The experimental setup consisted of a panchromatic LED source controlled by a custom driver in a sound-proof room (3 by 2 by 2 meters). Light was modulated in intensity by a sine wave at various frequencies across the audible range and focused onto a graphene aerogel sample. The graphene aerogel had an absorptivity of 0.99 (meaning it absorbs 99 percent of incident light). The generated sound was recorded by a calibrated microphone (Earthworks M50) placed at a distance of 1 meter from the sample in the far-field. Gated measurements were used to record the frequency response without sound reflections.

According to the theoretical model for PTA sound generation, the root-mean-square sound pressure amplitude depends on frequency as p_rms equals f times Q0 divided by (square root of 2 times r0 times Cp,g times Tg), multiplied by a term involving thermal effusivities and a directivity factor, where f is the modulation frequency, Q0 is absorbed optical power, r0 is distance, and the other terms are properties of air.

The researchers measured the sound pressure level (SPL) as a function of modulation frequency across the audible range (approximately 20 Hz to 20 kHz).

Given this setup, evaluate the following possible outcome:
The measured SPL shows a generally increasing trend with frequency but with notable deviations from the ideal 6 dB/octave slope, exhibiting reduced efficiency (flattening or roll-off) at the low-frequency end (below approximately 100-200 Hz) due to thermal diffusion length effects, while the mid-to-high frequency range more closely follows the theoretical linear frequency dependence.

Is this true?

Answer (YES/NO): NO